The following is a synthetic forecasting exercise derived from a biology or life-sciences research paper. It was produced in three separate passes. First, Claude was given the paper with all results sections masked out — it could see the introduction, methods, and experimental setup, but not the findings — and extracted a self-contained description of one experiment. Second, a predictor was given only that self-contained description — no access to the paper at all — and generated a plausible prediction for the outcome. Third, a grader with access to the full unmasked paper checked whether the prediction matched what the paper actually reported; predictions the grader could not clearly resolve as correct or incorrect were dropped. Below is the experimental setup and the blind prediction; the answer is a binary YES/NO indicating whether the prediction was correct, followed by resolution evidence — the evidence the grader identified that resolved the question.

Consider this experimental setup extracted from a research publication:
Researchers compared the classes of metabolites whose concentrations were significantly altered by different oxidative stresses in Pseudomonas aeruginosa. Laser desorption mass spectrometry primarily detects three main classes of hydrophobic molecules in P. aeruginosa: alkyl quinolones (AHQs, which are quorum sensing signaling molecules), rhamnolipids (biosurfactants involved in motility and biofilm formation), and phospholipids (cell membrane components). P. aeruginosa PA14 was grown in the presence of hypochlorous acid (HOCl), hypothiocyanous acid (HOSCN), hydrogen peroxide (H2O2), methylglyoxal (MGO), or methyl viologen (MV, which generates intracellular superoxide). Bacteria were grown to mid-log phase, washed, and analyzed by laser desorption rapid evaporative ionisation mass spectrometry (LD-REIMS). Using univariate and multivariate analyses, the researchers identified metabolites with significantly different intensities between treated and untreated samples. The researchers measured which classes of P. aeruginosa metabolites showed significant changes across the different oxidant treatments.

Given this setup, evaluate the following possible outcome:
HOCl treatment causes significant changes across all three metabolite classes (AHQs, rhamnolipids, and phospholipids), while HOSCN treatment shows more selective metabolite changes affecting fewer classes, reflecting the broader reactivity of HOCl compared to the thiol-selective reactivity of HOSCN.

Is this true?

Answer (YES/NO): YES